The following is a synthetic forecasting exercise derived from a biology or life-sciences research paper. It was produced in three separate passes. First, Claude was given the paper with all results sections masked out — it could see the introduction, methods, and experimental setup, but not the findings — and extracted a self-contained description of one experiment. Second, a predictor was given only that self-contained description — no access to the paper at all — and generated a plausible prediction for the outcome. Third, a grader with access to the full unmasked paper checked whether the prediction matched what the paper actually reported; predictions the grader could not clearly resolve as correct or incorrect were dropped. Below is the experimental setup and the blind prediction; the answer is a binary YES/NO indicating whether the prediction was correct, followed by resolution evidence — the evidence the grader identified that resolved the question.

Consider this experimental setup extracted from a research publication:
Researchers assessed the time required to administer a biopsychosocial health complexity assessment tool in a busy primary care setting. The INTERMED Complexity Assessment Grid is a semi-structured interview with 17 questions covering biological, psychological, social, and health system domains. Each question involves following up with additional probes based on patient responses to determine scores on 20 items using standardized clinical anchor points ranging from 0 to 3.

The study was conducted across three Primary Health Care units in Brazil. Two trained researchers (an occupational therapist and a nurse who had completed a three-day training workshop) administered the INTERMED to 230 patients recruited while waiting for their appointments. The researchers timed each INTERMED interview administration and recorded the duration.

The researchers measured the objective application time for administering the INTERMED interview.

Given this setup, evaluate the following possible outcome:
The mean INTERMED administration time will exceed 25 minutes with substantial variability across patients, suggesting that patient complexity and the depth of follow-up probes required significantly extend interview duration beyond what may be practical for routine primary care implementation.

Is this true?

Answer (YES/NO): NO